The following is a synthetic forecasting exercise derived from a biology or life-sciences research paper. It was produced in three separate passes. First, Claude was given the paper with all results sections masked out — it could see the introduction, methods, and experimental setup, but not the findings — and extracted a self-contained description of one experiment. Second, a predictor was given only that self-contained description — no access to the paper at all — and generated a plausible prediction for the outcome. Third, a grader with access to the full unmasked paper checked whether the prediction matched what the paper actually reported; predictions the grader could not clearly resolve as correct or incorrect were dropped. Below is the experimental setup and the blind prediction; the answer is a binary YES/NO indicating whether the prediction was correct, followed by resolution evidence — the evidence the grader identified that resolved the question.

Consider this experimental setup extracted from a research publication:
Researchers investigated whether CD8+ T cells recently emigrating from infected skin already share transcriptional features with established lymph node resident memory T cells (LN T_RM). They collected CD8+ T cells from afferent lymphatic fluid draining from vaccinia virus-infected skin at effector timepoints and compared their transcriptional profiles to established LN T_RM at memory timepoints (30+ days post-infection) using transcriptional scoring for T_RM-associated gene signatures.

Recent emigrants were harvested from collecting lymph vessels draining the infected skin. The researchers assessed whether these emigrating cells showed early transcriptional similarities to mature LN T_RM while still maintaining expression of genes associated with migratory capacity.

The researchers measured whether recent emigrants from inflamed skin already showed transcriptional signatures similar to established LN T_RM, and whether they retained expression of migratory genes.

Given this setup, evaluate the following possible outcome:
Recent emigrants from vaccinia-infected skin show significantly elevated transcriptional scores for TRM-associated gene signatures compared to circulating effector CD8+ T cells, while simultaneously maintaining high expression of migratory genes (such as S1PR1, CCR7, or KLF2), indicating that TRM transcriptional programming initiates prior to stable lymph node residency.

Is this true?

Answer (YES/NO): YES